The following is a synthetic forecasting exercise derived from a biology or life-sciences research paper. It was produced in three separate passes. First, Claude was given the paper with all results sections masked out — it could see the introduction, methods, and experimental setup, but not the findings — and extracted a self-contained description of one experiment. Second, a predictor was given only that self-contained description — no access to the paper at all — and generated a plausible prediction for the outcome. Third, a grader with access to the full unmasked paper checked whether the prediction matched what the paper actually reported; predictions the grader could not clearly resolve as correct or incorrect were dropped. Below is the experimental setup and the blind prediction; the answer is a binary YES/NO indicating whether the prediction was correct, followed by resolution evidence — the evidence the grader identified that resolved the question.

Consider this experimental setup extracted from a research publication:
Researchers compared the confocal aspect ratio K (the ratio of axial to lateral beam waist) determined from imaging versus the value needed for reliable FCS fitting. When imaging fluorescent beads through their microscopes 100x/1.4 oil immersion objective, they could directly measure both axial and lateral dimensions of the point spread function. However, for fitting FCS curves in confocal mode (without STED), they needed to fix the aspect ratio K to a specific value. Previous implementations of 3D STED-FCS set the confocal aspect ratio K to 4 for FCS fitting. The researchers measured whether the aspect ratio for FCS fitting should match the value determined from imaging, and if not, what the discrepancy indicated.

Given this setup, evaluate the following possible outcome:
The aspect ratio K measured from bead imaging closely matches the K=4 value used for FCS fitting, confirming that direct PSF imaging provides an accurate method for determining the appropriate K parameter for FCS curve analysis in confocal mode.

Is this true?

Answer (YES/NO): NO